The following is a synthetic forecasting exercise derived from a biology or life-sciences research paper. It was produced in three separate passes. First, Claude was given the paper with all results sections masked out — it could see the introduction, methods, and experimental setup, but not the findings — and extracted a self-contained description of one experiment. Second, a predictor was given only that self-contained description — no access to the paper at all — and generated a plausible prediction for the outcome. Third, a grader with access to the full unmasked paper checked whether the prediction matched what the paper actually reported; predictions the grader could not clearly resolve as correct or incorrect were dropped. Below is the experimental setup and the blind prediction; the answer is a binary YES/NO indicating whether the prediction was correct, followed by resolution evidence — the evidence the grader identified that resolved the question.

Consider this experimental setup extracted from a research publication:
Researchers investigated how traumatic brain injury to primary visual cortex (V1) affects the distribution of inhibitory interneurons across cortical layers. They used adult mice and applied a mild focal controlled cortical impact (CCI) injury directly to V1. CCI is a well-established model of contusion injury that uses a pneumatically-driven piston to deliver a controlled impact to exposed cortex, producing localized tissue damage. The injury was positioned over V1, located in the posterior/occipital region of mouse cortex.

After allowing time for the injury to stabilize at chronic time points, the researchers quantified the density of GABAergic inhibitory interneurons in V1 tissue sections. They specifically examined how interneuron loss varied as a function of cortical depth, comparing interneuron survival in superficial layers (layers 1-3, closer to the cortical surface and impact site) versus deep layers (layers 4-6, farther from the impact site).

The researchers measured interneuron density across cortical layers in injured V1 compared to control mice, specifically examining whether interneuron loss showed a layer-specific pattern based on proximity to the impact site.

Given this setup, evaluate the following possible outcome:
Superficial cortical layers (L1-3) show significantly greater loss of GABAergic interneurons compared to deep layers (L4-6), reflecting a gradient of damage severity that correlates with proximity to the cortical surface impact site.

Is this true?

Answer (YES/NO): YES